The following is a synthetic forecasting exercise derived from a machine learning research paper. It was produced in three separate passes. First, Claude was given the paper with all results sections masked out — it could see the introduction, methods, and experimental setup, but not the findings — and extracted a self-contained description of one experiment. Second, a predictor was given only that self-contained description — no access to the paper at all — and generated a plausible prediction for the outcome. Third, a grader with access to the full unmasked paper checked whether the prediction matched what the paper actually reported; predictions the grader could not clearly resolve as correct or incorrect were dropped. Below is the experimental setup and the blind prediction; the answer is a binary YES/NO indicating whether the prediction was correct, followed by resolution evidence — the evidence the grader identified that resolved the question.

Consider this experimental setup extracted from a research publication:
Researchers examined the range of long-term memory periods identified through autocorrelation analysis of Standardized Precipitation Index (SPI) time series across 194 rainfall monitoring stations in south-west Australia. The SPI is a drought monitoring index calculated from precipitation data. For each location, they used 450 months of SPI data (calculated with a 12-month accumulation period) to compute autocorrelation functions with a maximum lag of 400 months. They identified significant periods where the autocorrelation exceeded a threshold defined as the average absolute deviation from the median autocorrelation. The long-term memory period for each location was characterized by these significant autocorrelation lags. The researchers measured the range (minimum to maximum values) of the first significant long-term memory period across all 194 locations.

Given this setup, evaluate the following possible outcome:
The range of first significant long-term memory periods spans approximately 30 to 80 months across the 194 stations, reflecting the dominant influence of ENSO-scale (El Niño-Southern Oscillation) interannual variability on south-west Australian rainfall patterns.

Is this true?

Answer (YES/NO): NO